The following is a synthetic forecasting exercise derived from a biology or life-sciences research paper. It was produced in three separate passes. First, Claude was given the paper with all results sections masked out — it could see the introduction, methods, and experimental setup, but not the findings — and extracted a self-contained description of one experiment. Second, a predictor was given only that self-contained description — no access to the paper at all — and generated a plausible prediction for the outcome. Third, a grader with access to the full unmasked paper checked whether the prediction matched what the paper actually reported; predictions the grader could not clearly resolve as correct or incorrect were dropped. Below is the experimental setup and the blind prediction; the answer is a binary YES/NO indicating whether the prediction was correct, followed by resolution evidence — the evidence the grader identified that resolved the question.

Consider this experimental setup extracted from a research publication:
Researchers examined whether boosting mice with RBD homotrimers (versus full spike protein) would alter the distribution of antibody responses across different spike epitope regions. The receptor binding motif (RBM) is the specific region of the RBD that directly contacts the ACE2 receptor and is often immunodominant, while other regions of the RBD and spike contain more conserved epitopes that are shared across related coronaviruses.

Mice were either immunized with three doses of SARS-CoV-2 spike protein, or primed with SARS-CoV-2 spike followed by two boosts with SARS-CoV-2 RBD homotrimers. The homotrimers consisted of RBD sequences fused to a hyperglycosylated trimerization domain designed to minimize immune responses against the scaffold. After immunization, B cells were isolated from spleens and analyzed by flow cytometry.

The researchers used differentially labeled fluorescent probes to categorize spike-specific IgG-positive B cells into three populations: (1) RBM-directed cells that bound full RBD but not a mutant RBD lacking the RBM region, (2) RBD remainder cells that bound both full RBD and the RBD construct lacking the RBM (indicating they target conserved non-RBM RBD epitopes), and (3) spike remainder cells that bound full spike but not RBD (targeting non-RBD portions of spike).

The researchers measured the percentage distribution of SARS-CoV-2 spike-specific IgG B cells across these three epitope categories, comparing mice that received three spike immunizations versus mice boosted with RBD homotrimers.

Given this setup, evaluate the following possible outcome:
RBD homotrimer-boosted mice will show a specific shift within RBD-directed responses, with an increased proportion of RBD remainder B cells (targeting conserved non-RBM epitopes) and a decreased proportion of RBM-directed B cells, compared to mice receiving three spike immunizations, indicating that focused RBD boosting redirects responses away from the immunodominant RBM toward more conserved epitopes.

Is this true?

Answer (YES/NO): NO